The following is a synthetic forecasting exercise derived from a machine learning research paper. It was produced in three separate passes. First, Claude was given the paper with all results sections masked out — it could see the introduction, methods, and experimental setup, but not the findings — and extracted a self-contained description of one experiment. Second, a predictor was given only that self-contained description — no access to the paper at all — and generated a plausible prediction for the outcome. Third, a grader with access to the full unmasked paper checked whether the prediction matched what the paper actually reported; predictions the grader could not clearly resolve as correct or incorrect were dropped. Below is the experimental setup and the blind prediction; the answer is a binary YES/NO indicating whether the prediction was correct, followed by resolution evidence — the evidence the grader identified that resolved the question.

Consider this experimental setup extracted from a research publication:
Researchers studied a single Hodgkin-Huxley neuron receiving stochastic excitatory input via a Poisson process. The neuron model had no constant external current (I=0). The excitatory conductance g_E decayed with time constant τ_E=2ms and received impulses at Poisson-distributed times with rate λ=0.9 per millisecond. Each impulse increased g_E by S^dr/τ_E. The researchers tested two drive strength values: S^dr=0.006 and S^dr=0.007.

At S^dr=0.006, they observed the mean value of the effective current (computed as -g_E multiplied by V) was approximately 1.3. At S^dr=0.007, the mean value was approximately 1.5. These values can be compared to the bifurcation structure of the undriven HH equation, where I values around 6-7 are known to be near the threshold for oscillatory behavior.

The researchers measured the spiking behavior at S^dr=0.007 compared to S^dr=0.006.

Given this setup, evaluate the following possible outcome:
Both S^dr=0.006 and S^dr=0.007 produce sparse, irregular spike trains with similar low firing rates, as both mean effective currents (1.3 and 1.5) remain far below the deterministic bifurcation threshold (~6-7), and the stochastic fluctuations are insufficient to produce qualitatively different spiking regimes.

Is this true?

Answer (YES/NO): NO